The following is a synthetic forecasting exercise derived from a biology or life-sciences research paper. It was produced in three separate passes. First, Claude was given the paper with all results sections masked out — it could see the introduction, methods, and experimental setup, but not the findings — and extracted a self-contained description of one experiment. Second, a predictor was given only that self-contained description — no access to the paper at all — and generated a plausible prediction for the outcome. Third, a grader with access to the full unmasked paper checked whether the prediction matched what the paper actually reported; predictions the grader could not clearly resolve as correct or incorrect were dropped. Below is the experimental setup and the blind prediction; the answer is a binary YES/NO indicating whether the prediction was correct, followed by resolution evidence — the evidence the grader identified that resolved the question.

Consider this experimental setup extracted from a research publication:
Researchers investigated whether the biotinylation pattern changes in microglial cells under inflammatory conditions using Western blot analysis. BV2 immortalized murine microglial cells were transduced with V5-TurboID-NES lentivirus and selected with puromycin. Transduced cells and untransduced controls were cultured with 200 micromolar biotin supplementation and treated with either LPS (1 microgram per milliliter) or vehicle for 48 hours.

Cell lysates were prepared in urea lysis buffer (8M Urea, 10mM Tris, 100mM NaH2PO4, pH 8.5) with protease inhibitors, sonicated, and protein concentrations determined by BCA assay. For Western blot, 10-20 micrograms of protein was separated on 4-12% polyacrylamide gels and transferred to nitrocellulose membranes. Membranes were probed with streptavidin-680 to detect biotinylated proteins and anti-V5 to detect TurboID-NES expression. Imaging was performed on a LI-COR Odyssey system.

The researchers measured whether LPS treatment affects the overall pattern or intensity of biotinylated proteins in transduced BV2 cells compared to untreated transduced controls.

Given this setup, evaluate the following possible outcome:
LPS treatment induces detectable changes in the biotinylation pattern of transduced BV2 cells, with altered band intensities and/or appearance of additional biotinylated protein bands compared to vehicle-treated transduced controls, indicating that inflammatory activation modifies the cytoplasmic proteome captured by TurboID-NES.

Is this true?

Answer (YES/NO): YES